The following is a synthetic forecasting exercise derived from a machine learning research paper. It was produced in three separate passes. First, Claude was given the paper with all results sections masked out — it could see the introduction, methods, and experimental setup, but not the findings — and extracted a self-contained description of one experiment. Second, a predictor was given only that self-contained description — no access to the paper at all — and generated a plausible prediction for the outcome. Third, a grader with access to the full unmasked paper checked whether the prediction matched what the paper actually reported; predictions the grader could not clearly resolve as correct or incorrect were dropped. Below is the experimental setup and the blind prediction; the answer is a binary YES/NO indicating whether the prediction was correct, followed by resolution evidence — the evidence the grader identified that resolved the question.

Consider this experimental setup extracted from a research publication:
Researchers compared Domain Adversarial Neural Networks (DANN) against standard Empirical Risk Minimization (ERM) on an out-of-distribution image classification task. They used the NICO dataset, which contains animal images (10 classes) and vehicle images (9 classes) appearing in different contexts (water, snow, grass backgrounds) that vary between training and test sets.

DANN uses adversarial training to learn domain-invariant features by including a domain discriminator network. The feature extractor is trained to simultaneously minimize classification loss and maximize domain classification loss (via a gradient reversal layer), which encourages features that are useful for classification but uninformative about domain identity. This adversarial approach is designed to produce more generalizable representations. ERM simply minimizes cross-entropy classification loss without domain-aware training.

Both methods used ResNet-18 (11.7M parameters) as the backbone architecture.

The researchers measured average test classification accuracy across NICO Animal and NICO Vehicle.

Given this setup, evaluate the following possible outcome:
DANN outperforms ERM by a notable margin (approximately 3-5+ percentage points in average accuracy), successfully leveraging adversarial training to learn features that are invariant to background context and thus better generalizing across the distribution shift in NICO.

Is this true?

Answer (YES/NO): NO